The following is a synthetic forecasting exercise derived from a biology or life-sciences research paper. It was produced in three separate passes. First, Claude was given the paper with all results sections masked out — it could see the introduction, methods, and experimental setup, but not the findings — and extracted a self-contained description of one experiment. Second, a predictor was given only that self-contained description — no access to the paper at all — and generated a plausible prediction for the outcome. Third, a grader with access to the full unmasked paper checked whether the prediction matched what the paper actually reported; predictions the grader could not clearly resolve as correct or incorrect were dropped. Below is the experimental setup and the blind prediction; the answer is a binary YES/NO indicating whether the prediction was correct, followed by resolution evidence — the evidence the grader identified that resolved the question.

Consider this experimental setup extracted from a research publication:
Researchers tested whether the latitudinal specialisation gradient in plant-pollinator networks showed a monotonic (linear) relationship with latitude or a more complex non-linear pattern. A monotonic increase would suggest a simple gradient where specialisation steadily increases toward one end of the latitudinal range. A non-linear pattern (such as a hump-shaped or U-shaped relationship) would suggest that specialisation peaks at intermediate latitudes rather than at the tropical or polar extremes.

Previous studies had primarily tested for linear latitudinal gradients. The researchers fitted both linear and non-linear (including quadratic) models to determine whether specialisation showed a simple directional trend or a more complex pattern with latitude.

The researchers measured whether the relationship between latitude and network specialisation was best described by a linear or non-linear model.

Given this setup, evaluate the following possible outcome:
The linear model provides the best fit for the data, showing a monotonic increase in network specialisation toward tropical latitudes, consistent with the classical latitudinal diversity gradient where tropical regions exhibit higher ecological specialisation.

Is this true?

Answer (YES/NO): NO